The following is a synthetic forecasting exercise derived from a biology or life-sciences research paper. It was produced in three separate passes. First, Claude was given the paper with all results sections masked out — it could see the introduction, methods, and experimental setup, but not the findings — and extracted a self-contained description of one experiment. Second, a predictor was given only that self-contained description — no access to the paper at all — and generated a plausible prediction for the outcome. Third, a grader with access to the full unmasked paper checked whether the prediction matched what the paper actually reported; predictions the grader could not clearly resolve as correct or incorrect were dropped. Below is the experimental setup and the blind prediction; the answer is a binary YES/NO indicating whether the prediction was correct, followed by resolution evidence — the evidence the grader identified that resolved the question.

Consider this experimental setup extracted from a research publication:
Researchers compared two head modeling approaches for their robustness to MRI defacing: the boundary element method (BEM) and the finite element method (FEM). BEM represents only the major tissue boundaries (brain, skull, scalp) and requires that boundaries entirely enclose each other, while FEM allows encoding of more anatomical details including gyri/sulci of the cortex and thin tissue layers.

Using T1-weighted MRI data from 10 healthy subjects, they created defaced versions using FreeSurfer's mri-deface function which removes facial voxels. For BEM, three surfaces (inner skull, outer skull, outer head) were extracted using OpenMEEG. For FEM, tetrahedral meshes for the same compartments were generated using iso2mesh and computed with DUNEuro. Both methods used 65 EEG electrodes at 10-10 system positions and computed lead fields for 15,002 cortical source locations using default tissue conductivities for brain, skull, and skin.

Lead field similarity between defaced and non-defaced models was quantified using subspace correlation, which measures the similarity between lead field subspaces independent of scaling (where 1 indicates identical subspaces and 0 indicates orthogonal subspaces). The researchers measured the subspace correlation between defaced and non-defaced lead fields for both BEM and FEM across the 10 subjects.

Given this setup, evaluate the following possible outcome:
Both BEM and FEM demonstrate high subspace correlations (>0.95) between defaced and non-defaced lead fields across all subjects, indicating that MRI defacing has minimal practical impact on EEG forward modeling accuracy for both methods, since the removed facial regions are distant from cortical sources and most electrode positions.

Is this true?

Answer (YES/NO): NO